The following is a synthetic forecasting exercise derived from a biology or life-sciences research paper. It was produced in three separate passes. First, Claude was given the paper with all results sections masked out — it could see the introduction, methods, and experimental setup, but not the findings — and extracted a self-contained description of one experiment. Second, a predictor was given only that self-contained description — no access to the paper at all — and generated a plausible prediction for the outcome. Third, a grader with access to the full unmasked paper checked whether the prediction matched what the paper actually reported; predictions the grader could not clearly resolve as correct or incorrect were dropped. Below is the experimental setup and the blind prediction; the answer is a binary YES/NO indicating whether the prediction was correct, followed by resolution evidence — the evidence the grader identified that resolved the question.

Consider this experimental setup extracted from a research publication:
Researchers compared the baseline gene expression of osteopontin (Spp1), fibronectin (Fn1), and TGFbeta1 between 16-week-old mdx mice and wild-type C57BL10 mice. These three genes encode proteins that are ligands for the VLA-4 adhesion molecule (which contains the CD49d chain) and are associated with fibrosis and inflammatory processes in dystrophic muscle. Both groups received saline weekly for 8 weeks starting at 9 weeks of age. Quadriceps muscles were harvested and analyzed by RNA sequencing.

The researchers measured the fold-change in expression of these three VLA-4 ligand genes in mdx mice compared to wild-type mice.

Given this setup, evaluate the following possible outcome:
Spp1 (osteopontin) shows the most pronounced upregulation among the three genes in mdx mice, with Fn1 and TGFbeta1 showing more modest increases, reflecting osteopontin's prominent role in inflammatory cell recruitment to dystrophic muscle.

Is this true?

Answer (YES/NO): YES